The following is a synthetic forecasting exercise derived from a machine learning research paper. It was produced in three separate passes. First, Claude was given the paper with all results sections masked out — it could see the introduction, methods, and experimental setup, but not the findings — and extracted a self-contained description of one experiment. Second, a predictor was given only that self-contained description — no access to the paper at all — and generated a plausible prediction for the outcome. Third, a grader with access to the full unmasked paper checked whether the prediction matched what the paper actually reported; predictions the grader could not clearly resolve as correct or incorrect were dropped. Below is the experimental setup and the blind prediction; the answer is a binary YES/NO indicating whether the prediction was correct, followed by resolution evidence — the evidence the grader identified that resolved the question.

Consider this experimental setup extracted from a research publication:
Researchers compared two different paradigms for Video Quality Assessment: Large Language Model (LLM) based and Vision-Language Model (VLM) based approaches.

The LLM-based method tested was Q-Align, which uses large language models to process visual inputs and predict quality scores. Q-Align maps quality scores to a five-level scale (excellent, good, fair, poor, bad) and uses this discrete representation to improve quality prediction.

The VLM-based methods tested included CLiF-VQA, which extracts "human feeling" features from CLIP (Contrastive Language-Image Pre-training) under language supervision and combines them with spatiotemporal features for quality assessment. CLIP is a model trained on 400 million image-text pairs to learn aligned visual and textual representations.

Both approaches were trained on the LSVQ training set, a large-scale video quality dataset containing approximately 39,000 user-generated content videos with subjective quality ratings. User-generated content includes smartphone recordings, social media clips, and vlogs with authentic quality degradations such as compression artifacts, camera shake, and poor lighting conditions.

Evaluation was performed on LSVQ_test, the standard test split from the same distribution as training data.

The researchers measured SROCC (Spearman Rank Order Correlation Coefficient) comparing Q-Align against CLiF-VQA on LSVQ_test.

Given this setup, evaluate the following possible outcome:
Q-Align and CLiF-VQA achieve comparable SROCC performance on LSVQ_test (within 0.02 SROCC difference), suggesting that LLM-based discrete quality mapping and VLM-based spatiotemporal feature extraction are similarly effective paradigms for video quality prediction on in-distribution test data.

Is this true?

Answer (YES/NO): YES